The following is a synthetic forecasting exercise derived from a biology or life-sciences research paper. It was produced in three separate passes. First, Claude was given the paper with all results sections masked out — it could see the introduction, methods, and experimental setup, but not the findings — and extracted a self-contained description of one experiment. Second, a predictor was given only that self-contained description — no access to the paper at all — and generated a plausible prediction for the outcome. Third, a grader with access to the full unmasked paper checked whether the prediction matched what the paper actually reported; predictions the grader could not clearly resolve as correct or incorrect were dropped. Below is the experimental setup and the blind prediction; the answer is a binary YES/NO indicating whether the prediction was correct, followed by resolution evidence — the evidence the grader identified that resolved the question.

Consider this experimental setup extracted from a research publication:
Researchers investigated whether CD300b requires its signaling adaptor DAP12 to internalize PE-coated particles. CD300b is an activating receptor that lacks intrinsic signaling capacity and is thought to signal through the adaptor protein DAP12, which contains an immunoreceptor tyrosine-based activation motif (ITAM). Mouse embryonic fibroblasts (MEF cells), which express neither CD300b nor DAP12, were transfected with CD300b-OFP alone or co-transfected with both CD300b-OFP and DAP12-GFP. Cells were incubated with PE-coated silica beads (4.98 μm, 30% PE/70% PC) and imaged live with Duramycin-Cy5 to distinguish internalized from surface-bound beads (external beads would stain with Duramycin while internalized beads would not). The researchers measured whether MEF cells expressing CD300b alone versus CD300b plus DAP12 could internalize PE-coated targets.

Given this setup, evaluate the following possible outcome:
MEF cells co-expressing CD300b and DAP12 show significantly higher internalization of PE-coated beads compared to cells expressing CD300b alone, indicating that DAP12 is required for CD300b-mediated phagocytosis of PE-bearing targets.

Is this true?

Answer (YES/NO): YES